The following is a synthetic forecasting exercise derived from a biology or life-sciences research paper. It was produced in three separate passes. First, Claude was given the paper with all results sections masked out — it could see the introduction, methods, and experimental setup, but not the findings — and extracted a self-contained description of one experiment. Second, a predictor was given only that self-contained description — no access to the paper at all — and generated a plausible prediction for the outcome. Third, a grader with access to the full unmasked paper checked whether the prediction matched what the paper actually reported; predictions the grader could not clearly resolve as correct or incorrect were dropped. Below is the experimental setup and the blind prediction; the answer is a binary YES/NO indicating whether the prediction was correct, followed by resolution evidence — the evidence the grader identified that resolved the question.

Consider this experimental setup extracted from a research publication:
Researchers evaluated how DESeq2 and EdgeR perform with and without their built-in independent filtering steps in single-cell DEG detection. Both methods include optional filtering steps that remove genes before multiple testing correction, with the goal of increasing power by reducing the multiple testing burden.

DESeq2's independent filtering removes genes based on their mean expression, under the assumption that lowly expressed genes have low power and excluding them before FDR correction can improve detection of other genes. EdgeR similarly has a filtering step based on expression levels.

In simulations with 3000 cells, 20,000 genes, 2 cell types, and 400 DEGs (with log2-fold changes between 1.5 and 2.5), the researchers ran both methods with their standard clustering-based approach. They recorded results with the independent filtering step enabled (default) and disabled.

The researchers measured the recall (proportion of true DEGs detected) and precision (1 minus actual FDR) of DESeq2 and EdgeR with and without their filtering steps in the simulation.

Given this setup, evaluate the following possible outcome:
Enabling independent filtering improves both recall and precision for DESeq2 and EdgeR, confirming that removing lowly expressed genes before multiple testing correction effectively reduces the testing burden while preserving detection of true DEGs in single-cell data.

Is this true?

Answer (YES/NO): NO